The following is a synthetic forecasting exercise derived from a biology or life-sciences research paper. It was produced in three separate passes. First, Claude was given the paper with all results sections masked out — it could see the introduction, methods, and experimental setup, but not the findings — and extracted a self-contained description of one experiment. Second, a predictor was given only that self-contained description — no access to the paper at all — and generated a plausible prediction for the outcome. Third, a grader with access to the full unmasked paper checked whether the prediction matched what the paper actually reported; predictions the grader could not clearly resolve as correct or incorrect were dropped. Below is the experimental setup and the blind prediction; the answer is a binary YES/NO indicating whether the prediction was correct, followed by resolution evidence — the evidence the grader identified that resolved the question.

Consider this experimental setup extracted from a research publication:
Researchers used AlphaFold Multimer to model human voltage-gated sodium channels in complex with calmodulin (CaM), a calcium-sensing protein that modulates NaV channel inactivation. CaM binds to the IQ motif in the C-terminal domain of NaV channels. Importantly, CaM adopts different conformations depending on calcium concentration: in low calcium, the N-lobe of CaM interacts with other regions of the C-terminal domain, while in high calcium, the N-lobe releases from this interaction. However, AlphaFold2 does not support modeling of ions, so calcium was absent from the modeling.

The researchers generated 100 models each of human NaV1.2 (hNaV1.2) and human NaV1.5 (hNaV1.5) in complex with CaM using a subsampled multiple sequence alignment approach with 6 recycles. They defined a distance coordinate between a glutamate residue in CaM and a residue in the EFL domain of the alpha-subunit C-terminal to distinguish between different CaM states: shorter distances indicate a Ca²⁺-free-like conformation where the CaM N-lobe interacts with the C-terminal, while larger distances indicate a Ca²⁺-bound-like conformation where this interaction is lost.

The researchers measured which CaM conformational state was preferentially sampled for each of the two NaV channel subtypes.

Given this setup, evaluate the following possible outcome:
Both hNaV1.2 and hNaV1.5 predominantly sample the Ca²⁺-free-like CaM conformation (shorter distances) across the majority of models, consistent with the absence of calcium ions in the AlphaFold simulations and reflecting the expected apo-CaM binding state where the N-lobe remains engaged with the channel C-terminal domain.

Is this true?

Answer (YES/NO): NO